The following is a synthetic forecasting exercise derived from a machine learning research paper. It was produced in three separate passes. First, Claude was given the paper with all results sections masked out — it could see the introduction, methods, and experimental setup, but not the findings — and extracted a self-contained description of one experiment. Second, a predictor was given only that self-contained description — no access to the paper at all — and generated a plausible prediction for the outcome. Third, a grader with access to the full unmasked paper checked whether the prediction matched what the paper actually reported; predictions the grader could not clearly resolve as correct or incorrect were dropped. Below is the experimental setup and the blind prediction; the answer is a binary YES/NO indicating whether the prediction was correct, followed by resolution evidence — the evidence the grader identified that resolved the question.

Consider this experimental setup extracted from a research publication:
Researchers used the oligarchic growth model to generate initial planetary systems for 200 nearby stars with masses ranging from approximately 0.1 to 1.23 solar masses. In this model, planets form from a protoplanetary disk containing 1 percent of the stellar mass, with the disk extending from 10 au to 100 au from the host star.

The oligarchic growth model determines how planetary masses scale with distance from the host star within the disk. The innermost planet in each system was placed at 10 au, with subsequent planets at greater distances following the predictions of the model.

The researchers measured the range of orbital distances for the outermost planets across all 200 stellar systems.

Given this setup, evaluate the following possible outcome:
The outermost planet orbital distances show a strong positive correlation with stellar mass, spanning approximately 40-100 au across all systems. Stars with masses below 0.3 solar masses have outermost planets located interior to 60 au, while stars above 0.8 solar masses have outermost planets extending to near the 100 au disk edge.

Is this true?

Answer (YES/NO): NO